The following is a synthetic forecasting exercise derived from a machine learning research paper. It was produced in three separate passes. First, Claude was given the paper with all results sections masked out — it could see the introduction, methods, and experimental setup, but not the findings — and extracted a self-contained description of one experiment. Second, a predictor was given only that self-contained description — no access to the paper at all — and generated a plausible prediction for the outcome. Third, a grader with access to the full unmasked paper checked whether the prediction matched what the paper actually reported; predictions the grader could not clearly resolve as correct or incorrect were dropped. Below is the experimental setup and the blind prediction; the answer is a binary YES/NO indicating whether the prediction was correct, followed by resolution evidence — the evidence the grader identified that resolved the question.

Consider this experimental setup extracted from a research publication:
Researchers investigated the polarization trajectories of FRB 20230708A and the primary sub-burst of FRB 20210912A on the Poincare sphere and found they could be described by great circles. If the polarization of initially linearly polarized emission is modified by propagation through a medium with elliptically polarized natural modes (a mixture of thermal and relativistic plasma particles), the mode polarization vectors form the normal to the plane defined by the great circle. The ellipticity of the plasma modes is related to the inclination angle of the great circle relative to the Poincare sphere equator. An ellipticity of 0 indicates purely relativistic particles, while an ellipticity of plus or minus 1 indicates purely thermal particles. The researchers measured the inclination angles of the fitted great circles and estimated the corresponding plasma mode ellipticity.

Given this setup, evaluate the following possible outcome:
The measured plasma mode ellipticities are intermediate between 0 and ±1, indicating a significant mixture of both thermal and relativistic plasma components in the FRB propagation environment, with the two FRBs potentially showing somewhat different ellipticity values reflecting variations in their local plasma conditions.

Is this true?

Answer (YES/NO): NO